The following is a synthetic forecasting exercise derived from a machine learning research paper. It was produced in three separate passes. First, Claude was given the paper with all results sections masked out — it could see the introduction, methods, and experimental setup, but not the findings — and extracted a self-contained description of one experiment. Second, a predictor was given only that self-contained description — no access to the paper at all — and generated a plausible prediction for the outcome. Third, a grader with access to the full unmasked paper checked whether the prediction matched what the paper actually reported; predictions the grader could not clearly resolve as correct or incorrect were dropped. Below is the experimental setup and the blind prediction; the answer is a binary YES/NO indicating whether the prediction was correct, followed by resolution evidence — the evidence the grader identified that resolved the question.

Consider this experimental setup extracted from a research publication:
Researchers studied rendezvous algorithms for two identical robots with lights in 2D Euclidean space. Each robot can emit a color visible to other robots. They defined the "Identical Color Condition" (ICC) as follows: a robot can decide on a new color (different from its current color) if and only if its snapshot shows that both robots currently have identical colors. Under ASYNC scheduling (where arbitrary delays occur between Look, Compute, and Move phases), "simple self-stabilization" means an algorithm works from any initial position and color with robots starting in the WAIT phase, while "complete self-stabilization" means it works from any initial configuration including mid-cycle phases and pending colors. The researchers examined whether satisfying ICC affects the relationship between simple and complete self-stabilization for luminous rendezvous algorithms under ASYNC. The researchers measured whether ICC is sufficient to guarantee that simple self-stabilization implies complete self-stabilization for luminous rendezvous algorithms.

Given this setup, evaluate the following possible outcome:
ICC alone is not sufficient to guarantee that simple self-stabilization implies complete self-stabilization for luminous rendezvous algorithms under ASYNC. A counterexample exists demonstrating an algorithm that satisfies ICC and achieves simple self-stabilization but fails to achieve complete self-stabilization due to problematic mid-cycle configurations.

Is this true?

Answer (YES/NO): NO